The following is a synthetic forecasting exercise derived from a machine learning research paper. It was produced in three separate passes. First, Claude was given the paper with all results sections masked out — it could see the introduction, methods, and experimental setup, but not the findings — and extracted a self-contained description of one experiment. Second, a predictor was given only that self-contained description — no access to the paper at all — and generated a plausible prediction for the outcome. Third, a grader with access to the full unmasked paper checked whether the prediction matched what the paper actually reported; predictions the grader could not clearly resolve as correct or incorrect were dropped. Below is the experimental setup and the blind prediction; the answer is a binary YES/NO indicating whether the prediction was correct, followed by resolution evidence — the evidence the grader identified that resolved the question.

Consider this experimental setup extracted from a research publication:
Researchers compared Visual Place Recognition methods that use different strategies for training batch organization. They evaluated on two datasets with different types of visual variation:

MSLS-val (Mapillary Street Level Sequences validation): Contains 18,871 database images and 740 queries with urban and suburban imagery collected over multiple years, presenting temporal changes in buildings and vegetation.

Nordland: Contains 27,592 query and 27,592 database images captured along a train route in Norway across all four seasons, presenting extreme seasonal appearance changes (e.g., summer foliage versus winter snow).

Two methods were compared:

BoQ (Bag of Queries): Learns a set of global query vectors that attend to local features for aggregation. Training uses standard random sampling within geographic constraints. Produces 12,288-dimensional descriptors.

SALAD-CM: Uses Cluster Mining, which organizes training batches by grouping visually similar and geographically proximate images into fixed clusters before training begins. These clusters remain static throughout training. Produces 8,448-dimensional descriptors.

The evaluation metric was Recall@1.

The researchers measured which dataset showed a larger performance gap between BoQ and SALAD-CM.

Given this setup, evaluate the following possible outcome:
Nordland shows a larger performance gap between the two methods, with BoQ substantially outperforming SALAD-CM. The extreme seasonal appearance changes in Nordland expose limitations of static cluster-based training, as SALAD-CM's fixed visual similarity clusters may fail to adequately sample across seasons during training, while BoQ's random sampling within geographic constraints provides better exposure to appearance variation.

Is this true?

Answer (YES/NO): NO